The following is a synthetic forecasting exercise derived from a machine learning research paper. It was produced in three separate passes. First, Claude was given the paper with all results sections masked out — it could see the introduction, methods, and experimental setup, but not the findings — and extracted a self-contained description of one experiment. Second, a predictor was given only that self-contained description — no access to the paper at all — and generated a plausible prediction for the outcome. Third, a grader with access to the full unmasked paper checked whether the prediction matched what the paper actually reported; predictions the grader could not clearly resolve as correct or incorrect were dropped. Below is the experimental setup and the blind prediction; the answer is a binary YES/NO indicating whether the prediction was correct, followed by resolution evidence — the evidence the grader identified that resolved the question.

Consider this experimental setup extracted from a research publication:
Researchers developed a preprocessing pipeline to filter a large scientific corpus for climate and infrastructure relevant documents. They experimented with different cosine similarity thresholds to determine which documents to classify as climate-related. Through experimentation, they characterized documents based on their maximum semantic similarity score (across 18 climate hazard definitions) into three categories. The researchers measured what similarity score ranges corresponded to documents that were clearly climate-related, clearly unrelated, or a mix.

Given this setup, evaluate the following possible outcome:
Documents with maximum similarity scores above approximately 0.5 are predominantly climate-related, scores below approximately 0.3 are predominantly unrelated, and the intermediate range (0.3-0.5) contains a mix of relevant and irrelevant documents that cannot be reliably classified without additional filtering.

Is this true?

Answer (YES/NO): NO